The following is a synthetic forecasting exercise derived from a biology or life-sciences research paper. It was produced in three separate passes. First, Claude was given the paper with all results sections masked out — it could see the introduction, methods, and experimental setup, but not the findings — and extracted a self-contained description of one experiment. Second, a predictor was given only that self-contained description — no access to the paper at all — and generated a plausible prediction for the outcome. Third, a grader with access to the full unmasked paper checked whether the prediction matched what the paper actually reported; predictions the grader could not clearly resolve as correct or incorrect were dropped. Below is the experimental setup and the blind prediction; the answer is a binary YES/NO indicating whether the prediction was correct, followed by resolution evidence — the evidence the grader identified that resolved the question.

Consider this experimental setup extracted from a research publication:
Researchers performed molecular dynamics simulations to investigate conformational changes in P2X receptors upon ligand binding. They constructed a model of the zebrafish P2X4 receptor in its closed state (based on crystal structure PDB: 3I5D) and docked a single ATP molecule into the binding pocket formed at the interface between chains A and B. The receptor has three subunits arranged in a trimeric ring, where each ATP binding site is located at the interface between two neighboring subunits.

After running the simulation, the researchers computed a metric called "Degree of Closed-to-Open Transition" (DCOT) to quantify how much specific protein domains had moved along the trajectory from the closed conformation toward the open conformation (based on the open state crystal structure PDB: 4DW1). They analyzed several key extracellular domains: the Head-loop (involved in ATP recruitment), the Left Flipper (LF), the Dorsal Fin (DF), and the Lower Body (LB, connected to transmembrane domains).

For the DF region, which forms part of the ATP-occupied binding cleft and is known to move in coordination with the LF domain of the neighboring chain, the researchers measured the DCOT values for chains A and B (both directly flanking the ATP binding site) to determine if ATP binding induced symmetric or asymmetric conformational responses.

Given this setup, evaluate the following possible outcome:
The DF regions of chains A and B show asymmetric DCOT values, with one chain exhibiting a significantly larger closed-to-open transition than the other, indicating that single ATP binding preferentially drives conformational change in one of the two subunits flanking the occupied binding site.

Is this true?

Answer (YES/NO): YES